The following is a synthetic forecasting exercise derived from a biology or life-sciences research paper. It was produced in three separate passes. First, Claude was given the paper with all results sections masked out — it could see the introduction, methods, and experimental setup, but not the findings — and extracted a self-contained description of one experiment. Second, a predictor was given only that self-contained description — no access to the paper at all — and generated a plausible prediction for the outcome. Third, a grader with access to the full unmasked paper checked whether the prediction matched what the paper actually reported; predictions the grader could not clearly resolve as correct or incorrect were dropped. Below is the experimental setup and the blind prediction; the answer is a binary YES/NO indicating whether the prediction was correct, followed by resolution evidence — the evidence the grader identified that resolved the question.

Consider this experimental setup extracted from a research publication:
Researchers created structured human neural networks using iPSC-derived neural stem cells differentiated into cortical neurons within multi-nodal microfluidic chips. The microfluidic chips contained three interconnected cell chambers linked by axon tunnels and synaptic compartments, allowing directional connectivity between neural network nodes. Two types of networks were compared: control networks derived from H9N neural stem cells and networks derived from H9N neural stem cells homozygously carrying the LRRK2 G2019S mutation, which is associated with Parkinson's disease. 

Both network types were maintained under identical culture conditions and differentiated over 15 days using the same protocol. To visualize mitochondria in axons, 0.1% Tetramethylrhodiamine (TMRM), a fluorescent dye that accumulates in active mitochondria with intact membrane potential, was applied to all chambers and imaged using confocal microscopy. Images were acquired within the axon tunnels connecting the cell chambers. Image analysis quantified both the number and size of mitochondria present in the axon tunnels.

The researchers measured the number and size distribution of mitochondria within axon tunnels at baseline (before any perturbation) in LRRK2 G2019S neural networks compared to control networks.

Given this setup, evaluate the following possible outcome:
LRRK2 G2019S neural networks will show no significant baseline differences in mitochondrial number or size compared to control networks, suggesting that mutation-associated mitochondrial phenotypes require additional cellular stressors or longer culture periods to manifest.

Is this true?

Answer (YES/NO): NO